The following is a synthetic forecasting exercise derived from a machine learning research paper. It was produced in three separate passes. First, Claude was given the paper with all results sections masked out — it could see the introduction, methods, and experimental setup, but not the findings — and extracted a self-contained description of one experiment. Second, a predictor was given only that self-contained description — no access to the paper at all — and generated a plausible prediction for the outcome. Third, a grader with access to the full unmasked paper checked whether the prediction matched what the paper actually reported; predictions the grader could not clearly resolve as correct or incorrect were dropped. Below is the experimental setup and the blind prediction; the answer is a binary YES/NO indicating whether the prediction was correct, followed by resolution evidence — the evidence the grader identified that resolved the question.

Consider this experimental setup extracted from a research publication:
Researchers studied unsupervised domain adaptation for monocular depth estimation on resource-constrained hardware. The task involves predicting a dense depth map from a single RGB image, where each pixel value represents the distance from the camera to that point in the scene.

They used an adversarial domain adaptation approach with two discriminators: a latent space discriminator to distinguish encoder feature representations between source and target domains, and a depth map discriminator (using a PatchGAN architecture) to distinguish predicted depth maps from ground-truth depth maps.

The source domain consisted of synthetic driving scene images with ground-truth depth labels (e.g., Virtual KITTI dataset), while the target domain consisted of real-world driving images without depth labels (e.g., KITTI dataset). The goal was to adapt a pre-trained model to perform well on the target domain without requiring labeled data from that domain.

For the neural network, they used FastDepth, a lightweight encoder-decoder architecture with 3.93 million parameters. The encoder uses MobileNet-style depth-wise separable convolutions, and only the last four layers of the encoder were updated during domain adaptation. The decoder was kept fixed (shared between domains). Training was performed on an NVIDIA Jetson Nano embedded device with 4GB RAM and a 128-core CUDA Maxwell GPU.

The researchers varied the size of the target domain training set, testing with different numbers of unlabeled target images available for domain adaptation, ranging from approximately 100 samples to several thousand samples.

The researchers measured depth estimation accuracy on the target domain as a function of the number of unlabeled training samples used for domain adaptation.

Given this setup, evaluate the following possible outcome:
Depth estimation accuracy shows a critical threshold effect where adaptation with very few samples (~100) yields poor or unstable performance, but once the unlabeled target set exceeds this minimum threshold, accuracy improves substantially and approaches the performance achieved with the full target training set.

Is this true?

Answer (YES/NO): NO